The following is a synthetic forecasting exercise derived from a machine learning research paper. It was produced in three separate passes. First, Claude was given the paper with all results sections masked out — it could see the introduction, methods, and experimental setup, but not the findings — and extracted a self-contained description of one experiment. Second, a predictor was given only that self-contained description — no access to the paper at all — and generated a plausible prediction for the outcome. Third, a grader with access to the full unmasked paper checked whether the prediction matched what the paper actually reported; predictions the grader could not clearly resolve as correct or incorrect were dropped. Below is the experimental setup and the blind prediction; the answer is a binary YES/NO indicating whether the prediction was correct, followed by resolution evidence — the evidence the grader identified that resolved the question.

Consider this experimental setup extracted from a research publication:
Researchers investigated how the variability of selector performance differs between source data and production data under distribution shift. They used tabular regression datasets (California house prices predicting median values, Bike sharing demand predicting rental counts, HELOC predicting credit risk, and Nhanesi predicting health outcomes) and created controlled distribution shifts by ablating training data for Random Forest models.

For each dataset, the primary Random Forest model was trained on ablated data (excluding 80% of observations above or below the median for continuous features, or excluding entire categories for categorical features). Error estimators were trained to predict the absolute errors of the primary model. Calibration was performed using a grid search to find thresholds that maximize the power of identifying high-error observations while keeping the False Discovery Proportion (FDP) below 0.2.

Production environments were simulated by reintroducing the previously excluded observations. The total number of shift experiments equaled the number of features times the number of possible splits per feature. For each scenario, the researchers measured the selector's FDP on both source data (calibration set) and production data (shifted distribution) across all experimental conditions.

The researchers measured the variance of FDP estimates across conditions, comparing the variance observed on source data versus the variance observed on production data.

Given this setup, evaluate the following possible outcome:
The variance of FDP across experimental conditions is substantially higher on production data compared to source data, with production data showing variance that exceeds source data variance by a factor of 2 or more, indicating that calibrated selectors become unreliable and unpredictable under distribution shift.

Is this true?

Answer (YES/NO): NO